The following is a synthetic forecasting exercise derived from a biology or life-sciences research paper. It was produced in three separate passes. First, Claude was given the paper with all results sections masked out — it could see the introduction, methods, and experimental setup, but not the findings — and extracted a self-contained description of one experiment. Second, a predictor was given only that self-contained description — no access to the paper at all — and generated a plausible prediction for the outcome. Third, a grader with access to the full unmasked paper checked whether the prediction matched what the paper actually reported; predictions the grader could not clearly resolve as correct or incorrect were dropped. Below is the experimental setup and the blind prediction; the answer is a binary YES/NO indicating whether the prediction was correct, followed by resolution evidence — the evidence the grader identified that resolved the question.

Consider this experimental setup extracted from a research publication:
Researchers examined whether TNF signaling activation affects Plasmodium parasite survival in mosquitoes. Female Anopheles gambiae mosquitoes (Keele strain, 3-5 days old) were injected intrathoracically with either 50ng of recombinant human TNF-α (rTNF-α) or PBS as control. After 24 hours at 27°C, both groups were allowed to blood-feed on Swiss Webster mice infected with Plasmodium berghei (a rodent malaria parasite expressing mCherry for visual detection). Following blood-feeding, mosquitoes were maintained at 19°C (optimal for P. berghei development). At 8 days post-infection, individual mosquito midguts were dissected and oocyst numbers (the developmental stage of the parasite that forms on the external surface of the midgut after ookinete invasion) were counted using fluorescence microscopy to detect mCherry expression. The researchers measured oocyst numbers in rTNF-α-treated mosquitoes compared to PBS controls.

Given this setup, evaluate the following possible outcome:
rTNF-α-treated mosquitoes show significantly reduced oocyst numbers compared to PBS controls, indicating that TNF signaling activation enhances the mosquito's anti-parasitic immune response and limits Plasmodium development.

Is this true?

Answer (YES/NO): YES